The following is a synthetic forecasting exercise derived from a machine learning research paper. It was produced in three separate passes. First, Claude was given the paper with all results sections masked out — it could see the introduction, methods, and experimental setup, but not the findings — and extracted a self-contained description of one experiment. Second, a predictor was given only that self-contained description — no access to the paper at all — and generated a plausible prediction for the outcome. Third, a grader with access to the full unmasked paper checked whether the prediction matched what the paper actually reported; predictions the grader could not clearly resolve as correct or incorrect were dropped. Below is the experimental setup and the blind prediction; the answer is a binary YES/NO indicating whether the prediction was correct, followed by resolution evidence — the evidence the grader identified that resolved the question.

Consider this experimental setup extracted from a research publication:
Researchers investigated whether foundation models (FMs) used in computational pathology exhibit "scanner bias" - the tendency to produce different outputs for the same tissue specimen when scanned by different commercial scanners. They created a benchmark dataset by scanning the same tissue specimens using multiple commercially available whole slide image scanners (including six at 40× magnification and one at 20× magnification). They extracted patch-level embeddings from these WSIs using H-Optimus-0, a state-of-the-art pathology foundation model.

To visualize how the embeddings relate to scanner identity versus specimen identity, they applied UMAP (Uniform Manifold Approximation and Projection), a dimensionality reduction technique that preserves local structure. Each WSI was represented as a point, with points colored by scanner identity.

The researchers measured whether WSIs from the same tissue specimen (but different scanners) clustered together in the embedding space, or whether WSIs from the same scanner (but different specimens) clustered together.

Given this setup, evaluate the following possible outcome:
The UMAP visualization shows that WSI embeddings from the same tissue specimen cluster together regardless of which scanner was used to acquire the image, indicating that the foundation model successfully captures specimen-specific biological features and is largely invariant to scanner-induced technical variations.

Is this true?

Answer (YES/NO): NO